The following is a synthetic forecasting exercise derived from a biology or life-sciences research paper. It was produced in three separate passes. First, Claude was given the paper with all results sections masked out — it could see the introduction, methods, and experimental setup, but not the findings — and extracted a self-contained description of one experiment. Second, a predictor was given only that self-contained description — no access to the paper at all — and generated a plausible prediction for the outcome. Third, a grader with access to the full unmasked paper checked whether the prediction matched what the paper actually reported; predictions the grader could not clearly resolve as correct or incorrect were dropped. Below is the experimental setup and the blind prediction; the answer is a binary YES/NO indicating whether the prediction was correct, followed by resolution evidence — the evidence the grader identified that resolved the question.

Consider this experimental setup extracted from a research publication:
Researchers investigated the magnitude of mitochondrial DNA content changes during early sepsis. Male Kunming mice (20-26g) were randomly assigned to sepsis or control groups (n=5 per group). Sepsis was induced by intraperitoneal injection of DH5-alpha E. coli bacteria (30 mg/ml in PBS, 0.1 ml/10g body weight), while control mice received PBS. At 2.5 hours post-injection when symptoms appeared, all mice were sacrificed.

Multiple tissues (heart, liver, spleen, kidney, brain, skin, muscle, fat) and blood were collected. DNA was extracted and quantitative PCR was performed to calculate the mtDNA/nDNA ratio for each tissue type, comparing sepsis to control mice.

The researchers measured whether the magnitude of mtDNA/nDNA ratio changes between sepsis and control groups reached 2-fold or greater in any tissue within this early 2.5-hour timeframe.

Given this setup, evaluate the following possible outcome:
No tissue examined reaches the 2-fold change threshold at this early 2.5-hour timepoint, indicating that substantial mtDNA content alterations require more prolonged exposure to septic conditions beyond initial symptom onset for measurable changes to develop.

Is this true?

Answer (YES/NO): NO